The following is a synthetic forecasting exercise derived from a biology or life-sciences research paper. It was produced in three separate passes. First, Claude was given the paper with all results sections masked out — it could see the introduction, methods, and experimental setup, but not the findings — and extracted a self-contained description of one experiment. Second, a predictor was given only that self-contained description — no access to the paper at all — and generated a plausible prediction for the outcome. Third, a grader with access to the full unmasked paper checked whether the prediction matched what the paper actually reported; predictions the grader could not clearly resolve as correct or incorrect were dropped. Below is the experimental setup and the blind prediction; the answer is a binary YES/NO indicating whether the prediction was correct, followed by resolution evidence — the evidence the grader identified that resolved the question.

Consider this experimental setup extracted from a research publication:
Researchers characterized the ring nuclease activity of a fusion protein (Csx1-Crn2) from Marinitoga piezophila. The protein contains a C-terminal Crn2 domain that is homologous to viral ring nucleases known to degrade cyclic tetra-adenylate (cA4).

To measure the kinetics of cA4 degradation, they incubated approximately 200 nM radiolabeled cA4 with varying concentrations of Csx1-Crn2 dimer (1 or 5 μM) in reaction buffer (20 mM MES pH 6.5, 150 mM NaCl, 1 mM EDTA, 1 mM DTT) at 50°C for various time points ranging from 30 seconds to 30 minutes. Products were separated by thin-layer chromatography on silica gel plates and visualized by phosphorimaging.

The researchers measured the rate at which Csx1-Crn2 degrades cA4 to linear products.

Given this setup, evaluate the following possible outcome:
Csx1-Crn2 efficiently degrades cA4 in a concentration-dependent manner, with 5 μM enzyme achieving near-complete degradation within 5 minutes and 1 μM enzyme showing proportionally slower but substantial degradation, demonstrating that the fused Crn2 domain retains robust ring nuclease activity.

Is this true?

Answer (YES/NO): NO